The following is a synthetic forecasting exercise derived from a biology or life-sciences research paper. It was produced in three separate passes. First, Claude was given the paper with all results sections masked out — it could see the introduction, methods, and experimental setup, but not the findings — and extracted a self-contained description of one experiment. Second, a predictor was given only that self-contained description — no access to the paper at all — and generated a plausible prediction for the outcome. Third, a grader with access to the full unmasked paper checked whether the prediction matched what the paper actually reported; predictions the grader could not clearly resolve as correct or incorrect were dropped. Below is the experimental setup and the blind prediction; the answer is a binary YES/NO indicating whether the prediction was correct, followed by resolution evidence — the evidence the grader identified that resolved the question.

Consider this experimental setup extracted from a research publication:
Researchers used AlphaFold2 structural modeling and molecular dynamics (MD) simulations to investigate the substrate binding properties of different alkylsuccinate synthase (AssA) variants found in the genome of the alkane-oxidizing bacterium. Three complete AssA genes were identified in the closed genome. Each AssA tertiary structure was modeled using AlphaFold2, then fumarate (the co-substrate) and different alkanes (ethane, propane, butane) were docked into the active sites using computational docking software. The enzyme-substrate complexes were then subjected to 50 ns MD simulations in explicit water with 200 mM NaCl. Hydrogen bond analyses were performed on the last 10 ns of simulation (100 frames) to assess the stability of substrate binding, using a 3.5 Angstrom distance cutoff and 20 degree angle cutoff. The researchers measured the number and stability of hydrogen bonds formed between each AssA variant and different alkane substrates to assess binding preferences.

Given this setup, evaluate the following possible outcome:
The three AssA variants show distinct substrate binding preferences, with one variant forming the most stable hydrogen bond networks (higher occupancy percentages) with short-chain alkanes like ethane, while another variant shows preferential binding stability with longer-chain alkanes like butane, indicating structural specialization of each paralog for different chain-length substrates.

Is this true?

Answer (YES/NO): NO